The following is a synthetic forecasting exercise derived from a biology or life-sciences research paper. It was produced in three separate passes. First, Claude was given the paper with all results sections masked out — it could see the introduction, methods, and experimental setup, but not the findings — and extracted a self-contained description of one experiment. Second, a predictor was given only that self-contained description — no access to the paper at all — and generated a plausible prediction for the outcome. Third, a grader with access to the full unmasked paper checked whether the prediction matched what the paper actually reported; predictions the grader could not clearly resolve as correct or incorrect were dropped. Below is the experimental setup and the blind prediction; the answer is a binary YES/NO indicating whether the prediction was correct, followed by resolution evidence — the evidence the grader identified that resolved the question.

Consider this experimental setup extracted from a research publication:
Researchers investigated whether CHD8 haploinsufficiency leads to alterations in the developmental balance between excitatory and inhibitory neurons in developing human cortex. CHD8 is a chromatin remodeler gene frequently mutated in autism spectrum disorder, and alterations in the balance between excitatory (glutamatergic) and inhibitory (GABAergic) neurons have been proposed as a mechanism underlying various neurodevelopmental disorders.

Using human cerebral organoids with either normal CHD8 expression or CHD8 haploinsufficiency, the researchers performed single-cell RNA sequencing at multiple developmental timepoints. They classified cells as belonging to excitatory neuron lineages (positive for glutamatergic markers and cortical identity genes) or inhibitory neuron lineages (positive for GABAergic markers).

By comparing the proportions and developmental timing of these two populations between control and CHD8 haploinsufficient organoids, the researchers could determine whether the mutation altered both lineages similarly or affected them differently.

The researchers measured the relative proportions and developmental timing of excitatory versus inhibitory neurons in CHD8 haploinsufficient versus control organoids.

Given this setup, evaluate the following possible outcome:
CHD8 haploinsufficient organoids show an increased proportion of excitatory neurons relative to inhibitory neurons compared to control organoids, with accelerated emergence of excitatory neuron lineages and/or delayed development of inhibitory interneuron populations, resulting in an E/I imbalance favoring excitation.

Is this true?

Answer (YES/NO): NO